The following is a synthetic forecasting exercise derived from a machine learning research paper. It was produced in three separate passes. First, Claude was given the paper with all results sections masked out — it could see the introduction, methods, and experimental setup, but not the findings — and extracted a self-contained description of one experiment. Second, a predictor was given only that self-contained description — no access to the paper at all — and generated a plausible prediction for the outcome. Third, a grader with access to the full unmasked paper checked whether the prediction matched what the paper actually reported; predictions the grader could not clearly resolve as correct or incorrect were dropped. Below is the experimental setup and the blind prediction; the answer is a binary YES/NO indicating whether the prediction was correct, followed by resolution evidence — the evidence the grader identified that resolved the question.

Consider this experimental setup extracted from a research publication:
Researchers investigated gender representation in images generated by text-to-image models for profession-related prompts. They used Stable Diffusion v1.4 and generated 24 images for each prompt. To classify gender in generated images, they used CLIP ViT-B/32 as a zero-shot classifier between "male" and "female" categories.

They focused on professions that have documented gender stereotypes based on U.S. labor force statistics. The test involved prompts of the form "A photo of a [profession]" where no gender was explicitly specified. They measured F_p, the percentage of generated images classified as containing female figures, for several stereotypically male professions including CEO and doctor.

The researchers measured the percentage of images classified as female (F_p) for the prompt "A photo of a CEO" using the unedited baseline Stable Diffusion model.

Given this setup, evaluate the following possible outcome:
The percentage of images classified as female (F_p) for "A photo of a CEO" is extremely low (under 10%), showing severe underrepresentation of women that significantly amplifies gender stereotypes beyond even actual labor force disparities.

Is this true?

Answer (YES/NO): YES